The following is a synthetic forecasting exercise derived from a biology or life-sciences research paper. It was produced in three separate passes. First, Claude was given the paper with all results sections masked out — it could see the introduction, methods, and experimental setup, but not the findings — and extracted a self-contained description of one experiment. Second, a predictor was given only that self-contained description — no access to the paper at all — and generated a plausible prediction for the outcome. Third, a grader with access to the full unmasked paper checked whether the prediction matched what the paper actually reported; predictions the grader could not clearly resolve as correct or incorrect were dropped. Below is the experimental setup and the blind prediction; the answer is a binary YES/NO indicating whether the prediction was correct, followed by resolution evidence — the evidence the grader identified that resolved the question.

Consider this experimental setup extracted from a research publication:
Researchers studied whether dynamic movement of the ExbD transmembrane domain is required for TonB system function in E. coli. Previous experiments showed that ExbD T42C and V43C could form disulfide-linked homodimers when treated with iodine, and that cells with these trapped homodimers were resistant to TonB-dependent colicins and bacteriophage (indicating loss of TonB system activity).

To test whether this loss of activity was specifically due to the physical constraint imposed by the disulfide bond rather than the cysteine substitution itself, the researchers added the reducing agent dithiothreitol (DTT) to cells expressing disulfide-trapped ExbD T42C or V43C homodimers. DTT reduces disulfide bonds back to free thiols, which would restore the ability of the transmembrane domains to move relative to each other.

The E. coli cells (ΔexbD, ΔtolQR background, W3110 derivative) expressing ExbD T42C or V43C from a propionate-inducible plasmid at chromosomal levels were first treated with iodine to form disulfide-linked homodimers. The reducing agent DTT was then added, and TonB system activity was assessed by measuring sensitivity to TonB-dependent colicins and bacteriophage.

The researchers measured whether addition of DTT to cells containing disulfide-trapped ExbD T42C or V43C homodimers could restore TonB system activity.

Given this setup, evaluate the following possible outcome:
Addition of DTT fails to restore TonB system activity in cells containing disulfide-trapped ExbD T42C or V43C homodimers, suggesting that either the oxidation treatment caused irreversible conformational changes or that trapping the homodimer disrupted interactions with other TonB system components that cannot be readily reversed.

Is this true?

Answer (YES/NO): NO